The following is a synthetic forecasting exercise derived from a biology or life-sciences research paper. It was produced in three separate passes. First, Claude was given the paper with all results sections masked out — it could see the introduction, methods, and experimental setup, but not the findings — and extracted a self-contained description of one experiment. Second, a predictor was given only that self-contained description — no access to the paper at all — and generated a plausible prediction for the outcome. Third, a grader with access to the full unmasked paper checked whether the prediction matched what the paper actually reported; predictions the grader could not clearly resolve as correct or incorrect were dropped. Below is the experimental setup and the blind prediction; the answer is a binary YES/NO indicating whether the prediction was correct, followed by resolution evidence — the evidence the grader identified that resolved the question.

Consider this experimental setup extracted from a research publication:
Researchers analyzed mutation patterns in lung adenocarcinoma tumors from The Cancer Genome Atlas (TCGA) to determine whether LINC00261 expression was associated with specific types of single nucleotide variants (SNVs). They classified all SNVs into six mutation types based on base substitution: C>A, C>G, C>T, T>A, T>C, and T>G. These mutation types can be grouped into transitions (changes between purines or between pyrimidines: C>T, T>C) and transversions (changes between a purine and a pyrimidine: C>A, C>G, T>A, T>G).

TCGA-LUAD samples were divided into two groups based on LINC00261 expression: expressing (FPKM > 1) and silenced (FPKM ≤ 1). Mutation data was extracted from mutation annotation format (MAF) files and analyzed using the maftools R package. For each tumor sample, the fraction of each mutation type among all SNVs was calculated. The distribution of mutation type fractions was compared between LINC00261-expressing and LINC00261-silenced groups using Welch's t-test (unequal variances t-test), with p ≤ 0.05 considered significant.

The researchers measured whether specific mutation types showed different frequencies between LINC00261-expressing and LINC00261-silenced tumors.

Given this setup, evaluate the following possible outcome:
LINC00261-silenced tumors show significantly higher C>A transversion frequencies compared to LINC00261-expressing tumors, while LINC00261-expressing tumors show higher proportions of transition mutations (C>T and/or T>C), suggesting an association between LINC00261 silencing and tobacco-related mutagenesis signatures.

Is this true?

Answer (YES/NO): YES